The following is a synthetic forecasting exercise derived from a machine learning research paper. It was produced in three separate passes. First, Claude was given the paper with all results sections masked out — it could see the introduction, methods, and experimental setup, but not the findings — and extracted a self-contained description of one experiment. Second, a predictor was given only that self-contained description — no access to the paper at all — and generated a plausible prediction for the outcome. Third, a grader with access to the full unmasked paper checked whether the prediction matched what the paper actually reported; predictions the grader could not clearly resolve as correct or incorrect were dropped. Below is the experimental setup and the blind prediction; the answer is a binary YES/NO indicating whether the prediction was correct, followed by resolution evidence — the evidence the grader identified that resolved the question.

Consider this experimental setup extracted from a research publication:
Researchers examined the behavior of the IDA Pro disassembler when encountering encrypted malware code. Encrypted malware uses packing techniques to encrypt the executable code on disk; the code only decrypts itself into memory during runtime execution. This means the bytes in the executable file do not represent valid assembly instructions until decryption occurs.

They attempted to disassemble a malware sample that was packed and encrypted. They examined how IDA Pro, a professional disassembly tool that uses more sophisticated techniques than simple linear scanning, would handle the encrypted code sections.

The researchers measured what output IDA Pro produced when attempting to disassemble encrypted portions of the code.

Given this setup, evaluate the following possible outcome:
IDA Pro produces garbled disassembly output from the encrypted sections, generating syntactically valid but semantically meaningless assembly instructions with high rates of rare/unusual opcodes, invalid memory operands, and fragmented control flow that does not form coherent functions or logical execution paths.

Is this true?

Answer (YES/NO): NO